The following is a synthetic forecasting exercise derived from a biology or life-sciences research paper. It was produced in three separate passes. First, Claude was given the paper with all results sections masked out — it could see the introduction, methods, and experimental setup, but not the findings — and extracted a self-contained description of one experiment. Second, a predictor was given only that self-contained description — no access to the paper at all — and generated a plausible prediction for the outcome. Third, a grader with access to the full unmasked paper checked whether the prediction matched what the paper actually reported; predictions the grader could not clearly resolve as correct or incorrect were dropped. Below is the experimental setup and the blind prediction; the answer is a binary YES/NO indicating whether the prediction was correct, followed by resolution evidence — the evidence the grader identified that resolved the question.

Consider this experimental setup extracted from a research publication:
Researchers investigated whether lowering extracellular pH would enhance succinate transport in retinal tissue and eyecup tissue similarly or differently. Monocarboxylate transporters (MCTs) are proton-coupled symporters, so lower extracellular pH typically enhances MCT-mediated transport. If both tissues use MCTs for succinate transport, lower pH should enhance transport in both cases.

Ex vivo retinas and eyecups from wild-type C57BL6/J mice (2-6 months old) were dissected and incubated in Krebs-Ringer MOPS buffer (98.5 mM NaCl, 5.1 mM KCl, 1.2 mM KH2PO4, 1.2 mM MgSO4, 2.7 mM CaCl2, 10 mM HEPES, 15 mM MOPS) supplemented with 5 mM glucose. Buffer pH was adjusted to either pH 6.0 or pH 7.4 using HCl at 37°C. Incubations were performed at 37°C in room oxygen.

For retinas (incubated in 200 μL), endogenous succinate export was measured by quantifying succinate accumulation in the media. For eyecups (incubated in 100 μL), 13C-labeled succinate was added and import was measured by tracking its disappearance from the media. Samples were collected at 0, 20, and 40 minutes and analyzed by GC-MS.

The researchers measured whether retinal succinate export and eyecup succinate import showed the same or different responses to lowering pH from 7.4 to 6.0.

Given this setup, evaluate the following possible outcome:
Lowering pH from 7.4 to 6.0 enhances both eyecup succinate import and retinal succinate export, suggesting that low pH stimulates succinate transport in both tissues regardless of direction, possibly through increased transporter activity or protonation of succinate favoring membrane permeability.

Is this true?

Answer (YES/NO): NO